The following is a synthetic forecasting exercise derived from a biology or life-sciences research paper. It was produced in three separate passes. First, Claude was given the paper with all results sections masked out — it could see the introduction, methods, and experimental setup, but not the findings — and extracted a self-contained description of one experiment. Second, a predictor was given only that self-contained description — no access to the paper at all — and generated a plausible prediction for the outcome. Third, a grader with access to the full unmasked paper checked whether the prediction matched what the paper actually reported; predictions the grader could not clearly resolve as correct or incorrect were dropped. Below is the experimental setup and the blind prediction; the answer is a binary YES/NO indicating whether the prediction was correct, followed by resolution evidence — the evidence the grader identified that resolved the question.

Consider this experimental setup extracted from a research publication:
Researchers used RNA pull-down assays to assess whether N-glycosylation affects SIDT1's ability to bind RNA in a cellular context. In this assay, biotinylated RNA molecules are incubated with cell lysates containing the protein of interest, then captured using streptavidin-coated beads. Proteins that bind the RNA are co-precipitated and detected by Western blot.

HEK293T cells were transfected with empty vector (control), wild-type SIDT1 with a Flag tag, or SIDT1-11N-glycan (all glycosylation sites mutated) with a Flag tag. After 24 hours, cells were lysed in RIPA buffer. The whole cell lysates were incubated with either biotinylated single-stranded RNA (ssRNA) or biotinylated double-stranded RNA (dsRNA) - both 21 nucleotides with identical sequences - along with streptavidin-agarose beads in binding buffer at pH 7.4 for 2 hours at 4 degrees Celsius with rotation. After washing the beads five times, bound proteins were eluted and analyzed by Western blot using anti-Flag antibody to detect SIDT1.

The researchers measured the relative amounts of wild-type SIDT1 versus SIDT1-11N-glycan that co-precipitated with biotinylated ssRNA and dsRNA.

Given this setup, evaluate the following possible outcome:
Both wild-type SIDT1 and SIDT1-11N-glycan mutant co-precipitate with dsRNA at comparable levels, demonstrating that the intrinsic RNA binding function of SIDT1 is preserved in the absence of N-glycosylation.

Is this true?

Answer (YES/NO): NO